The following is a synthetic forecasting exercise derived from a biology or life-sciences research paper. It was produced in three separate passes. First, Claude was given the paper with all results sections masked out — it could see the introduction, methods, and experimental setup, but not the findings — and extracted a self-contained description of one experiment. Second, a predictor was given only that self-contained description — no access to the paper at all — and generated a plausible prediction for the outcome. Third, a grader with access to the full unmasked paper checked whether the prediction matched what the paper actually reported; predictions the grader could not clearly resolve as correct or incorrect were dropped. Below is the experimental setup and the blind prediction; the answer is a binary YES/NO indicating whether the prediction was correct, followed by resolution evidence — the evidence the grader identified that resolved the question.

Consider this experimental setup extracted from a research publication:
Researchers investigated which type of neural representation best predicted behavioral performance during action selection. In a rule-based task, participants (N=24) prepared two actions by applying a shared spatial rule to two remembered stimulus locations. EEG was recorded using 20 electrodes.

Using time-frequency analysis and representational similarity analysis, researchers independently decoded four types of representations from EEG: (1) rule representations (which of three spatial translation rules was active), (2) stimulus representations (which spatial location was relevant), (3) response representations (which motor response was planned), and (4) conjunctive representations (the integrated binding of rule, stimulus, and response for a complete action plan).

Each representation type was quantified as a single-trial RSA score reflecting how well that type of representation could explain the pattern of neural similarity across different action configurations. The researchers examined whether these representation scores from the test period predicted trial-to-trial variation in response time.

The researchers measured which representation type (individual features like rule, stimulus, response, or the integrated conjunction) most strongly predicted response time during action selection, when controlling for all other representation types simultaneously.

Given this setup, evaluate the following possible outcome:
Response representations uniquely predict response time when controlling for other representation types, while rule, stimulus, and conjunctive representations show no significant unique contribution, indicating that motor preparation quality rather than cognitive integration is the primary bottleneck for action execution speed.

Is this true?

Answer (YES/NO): NO